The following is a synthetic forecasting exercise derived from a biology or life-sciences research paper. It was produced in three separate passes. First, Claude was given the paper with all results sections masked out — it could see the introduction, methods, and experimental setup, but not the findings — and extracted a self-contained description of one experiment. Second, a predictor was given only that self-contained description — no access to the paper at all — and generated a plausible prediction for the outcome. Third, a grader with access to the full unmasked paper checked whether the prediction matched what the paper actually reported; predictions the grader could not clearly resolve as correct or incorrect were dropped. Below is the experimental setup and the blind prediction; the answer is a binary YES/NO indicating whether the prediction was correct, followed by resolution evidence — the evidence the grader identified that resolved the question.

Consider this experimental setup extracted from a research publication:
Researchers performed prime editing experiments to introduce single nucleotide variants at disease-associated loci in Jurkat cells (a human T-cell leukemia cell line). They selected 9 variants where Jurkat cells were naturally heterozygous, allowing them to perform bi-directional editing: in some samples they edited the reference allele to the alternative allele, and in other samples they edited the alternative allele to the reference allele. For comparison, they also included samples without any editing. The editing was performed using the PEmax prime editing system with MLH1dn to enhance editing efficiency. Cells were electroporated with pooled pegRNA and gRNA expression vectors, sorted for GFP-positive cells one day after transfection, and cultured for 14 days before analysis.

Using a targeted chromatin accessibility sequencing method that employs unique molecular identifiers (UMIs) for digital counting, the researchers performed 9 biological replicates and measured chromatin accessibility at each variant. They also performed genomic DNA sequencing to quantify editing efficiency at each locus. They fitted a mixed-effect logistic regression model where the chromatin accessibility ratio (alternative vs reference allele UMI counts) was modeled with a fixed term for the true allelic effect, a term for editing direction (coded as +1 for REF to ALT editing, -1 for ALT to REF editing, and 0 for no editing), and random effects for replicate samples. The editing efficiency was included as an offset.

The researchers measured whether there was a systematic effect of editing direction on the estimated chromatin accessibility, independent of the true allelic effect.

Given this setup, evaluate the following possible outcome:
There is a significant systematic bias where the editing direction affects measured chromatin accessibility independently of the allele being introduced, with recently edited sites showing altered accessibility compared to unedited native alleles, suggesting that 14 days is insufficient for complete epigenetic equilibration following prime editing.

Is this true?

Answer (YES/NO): YES